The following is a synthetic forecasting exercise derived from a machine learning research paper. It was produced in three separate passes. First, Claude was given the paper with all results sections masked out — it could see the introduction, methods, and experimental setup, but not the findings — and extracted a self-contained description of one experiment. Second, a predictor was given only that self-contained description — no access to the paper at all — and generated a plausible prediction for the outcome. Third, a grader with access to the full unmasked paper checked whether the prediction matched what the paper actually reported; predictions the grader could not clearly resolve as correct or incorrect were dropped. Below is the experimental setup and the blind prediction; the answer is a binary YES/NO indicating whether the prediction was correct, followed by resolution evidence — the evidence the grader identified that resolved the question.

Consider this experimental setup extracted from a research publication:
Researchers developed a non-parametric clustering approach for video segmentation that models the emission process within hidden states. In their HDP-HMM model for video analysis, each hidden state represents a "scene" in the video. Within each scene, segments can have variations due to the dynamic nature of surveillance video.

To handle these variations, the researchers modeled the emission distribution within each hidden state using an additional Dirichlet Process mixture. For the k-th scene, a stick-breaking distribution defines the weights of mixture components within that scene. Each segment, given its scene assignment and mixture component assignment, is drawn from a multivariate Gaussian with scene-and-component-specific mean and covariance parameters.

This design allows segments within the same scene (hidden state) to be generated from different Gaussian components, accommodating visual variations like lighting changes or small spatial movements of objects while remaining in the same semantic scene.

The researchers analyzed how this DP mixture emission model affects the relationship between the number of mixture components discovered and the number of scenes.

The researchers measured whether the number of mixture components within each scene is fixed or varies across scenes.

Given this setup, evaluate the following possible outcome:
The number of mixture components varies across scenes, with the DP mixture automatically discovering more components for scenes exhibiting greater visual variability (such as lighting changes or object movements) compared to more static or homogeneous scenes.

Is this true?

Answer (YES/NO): YES